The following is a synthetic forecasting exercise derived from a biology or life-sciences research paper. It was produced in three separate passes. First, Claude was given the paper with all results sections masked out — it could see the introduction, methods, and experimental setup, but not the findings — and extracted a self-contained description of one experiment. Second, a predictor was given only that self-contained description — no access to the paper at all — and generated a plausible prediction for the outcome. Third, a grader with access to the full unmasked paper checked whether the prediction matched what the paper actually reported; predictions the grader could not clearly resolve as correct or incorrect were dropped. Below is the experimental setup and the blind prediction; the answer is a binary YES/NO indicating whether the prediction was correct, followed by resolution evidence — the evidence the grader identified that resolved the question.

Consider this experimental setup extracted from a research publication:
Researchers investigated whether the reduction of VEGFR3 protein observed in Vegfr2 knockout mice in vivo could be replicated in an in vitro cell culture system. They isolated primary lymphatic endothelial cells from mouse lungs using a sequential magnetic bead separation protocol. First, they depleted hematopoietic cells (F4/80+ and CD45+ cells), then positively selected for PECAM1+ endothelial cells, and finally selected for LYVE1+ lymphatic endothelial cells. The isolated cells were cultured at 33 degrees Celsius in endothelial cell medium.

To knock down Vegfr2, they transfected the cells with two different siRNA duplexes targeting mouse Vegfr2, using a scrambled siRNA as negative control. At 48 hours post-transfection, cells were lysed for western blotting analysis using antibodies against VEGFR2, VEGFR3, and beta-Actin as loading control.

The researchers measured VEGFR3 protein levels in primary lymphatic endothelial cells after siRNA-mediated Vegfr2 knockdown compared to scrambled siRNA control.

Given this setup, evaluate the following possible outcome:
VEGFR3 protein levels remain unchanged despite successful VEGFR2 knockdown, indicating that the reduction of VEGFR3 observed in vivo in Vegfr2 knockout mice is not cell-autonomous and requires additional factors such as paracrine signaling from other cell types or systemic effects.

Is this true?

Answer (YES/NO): NO